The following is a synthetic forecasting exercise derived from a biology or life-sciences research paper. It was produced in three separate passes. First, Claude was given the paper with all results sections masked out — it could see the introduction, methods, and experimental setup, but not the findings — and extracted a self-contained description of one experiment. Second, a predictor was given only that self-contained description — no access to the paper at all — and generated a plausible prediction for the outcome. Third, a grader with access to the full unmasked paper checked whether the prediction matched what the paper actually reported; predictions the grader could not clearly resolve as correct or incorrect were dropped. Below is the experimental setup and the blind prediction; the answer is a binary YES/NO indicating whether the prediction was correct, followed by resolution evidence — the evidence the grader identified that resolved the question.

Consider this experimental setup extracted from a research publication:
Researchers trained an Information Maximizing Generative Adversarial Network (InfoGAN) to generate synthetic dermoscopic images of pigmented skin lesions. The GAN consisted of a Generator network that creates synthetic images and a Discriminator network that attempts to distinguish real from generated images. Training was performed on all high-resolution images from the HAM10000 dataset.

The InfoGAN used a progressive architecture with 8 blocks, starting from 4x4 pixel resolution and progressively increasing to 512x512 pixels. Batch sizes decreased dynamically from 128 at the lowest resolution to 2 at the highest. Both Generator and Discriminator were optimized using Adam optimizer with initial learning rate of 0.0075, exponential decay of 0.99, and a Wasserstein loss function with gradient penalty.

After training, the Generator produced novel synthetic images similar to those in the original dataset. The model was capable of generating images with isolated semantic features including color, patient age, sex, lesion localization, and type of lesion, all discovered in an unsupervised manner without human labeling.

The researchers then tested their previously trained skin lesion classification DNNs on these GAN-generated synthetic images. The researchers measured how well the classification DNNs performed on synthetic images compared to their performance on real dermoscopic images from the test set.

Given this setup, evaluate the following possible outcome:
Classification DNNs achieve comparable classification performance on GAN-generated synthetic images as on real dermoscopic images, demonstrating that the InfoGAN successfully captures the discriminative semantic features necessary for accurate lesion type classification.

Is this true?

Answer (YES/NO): NO